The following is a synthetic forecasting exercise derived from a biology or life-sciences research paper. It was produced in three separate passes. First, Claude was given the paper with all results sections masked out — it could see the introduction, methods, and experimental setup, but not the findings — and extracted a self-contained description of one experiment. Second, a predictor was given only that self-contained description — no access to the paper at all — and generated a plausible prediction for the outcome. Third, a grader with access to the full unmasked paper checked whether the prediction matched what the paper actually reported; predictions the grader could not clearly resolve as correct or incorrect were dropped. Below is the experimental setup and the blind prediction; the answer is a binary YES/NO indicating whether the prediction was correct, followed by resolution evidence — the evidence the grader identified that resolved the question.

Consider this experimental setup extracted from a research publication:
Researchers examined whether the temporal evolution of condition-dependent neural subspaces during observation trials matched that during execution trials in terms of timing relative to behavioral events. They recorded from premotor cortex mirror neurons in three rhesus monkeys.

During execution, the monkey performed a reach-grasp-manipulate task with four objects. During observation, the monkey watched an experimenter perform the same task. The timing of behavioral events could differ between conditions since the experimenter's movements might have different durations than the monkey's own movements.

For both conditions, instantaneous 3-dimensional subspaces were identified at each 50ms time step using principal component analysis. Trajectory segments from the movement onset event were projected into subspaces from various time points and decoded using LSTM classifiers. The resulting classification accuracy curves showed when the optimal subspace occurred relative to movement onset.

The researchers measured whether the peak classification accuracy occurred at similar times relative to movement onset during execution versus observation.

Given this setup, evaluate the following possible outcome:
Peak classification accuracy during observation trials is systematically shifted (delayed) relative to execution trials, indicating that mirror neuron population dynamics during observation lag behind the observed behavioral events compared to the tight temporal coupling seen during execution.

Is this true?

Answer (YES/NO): NO